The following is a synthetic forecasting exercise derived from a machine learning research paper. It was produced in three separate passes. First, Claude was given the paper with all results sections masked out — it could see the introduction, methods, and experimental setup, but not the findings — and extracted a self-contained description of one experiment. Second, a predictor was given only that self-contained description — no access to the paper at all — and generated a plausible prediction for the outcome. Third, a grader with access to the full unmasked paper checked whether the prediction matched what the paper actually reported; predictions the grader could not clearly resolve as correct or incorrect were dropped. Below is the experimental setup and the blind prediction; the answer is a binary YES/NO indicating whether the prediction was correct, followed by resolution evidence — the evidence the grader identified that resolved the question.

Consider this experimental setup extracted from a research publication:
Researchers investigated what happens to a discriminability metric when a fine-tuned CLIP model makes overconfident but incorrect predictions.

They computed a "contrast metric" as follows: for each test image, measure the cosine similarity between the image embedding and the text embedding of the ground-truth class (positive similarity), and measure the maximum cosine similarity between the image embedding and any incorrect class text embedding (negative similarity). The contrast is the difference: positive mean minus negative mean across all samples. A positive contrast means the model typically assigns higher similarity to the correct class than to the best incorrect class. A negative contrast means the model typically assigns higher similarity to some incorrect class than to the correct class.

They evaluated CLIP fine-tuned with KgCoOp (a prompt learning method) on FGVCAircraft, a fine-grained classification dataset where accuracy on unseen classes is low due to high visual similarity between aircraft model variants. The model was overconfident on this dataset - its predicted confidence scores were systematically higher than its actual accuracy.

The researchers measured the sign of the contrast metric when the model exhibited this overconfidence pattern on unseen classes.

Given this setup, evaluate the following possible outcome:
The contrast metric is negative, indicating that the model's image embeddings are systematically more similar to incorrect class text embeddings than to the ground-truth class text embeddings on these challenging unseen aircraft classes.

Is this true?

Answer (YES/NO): YES